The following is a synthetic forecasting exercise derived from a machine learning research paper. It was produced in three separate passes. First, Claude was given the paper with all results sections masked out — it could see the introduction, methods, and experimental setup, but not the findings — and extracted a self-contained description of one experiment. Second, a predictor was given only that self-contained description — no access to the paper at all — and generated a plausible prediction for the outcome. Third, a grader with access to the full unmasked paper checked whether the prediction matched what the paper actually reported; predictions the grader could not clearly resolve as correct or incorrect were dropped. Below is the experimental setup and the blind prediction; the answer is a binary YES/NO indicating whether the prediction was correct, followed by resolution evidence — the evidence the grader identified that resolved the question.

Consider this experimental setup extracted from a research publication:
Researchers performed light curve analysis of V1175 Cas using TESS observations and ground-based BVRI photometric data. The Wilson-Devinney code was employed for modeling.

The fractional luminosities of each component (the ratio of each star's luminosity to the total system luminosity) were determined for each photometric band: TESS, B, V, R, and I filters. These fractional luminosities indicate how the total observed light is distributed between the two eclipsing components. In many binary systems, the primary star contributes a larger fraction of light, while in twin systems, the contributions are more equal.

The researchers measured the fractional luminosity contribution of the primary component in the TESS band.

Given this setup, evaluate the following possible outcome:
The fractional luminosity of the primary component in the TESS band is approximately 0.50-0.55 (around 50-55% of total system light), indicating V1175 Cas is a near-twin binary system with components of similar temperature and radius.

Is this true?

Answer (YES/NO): YES